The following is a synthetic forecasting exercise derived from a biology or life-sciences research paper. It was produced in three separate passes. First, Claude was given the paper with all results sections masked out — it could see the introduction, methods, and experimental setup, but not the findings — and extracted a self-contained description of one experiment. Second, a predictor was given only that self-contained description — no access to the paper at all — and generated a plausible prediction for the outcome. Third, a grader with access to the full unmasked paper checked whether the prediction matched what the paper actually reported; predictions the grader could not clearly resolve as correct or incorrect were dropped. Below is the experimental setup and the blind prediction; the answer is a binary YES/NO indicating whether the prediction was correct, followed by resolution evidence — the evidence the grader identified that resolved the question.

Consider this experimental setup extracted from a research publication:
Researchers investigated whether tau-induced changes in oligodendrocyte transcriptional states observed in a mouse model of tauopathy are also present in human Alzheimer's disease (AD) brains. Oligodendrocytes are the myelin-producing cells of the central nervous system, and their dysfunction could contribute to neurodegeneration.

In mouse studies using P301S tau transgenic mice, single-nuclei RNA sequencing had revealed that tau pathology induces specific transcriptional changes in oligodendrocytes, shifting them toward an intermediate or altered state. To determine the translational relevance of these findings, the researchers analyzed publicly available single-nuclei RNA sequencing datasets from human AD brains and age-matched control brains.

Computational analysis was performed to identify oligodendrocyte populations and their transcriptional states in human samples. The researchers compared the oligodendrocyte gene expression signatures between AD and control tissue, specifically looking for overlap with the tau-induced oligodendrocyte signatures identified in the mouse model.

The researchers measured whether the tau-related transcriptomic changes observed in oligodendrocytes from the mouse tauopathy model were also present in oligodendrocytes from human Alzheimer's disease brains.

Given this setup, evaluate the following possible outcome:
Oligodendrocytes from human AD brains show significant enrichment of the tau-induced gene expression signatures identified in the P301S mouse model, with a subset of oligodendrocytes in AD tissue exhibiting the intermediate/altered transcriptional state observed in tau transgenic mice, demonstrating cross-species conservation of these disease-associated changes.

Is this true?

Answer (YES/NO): YES